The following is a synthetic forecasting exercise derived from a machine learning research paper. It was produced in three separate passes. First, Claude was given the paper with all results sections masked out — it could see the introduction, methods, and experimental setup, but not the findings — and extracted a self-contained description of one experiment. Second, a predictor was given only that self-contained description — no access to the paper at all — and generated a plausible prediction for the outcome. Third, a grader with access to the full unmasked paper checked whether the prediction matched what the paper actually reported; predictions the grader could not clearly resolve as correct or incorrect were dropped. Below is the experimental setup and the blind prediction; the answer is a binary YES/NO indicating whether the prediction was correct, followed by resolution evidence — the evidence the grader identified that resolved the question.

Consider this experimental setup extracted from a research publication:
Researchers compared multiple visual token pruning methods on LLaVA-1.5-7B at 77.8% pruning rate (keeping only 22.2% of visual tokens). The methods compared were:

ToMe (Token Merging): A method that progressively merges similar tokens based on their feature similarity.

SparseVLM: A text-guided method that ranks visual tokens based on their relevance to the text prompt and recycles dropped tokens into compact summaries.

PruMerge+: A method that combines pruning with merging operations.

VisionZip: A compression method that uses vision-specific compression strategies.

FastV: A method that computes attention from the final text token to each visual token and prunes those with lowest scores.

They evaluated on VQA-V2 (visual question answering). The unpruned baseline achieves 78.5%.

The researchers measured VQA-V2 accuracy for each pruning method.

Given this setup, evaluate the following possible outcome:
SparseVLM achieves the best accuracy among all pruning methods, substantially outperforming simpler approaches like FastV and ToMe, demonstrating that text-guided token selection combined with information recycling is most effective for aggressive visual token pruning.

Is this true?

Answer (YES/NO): NO